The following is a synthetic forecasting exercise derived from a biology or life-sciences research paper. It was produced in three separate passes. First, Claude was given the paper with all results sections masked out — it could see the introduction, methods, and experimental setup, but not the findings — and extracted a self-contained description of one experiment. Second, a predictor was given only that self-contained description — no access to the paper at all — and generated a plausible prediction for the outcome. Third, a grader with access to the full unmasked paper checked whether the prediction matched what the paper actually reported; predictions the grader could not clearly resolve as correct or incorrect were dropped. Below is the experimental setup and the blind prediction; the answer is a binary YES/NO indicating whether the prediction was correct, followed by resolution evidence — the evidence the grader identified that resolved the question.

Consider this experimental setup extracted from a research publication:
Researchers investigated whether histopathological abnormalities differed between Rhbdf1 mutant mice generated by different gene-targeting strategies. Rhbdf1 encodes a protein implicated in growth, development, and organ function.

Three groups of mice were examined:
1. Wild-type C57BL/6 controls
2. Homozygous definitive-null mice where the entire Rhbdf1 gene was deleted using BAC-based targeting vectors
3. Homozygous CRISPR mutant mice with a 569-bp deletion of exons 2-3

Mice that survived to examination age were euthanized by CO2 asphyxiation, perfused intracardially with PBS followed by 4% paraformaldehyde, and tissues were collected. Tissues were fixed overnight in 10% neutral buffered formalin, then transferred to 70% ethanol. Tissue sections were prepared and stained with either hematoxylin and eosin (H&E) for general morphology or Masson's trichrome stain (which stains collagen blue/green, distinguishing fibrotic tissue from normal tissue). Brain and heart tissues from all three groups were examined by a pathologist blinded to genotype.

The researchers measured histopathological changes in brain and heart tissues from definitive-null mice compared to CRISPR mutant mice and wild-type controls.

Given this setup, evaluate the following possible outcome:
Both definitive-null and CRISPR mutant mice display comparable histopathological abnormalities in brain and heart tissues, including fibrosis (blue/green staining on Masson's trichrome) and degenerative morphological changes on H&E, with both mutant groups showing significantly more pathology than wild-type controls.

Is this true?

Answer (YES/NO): NO